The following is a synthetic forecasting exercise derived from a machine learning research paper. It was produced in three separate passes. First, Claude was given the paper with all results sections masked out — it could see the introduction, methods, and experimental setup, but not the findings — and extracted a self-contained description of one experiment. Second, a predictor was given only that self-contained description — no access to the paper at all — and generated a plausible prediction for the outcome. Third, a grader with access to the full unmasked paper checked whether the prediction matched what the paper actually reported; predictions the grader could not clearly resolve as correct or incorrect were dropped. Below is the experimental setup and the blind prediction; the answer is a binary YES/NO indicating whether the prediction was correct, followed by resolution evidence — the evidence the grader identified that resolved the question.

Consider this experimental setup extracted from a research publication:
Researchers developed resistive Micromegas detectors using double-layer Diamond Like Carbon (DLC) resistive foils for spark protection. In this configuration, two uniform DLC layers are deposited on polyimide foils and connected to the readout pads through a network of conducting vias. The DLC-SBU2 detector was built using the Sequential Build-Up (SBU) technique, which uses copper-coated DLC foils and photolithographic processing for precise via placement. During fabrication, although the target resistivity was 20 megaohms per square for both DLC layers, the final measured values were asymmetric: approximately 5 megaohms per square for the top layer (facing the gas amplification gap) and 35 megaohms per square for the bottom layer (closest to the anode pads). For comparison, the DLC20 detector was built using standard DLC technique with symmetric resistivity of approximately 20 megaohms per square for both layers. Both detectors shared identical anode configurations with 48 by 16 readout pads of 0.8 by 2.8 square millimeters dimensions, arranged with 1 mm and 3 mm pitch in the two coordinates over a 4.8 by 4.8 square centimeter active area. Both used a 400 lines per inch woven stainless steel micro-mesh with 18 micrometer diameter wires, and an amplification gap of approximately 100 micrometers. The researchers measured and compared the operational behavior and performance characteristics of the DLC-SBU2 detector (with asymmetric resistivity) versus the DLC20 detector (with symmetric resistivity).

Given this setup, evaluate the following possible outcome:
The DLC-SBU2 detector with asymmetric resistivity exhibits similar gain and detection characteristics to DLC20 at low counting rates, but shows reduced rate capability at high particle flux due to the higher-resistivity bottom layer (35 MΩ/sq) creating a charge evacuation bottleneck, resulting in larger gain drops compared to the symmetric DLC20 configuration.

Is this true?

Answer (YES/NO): NO